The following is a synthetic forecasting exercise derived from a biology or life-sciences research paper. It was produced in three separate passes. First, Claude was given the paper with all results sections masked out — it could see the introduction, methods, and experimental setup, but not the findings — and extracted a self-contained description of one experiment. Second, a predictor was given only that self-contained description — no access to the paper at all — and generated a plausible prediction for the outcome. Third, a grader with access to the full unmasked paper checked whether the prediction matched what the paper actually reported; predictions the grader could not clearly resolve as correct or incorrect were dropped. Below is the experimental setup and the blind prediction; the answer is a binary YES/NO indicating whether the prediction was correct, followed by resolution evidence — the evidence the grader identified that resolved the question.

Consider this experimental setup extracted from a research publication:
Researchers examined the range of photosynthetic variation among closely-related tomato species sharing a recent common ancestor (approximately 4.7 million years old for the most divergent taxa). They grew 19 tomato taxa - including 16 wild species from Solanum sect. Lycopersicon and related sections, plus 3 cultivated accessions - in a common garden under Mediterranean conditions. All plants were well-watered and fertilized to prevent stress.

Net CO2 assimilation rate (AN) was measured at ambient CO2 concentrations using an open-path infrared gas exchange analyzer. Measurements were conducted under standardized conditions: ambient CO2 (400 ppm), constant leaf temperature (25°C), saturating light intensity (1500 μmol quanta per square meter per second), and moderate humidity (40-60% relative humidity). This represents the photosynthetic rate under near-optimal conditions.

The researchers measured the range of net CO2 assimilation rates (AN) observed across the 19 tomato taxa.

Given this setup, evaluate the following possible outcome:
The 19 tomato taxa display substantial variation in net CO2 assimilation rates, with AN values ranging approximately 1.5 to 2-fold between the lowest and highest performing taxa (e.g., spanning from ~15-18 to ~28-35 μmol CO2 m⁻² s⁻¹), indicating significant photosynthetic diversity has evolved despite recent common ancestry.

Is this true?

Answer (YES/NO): NO